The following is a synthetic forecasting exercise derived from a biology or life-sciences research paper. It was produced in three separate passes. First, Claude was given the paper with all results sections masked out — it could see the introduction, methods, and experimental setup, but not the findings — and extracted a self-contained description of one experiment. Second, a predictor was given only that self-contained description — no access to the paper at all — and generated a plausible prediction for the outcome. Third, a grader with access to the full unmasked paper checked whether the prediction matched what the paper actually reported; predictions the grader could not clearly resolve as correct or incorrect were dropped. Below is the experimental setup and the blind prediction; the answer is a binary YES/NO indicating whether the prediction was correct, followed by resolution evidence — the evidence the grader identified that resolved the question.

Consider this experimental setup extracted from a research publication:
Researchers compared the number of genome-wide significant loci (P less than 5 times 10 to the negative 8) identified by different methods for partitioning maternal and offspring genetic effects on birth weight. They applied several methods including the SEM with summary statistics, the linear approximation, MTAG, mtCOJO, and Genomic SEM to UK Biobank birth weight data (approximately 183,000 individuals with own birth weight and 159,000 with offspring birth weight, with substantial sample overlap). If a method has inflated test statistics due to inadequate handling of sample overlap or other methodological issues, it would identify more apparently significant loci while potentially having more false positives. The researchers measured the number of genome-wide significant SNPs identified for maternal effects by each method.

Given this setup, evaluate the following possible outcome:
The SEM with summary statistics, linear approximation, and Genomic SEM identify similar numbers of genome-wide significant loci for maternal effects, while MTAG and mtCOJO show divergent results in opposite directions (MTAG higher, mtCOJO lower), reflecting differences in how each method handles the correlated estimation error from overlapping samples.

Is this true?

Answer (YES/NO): NO